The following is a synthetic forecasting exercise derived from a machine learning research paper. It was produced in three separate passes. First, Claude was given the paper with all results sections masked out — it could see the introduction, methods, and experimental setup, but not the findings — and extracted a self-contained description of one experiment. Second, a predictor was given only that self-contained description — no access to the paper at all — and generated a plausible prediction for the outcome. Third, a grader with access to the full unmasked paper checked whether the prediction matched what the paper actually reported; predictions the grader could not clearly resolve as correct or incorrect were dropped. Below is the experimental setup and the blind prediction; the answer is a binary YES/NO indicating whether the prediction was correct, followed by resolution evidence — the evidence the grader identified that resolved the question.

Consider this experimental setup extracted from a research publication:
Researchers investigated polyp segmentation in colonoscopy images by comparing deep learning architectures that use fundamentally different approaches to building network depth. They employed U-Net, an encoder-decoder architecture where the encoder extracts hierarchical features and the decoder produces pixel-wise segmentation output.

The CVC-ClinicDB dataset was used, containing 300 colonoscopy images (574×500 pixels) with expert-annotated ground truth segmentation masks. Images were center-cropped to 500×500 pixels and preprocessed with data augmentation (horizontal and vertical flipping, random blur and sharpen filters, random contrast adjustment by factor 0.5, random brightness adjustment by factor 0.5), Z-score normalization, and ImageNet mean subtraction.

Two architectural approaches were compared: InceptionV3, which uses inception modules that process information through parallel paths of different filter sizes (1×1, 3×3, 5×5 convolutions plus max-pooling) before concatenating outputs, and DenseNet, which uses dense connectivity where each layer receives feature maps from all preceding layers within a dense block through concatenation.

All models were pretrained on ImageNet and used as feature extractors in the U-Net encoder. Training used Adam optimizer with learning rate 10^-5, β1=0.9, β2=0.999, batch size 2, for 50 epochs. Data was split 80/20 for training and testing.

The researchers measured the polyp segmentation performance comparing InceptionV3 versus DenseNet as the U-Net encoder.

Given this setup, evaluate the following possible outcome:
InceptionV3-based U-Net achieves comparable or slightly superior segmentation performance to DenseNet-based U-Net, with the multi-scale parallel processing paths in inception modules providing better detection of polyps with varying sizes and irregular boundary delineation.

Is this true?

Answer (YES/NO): NO